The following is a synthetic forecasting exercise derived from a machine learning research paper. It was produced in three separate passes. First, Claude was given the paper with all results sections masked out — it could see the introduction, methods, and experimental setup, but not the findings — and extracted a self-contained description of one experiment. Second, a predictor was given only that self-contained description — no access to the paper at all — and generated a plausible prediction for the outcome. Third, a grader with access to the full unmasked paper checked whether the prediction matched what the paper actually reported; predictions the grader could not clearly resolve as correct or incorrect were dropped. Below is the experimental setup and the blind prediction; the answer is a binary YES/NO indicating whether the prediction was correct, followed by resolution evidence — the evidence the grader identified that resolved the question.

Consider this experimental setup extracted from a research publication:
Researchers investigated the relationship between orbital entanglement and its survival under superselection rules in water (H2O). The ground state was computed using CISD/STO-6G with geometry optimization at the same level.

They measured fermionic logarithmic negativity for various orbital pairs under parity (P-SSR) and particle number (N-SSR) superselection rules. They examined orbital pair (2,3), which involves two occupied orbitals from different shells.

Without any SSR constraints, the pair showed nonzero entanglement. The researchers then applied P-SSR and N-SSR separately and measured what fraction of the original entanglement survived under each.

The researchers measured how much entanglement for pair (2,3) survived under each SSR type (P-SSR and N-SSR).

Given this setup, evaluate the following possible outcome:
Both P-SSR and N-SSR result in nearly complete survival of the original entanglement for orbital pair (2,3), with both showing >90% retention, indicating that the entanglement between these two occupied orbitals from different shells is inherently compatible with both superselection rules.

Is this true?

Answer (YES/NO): YES